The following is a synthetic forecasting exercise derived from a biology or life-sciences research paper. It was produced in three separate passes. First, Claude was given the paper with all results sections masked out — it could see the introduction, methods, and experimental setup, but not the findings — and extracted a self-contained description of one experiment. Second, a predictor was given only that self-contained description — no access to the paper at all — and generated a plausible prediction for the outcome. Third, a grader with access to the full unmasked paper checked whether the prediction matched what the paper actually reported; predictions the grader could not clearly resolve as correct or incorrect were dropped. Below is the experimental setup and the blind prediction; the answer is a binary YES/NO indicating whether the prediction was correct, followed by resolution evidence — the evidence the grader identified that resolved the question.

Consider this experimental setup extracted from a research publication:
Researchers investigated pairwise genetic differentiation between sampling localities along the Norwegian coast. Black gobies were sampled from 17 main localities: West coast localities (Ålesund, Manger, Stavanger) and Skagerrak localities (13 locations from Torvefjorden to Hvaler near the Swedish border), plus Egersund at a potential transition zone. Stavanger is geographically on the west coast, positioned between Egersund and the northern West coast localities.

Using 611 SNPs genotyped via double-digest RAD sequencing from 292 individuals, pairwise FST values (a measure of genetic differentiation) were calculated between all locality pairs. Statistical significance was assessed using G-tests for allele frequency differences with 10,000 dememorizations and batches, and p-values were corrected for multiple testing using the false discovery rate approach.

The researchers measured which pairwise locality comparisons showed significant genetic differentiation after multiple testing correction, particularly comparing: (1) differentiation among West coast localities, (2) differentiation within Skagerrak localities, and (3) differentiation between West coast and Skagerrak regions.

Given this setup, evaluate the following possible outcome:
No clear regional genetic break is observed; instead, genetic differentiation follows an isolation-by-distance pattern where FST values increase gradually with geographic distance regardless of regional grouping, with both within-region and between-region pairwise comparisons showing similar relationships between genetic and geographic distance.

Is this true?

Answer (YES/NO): NO